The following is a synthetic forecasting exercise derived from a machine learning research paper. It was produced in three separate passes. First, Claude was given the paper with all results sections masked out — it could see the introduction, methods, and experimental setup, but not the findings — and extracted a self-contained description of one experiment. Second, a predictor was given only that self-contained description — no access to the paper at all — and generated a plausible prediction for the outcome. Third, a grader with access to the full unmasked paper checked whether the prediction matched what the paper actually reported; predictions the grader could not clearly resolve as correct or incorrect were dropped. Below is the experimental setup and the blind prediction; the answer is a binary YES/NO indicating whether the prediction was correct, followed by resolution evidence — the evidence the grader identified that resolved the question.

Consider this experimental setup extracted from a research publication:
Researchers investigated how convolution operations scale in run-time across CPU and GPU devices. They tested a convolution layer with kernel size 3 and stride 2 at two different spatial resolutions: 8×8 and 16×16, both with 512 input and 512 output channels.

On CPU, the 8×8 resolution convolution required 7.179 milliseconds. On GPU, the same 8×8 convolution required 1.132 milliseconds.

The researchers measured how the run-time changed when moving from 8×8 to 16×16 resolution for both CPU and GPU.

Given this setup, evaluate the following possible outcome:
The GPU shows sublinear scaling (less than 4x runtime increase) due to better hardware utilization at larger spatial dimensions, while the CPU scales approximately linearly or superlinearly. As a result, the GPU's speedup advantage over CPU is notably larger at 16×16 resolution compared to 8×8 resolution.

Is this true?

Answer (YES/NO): NO